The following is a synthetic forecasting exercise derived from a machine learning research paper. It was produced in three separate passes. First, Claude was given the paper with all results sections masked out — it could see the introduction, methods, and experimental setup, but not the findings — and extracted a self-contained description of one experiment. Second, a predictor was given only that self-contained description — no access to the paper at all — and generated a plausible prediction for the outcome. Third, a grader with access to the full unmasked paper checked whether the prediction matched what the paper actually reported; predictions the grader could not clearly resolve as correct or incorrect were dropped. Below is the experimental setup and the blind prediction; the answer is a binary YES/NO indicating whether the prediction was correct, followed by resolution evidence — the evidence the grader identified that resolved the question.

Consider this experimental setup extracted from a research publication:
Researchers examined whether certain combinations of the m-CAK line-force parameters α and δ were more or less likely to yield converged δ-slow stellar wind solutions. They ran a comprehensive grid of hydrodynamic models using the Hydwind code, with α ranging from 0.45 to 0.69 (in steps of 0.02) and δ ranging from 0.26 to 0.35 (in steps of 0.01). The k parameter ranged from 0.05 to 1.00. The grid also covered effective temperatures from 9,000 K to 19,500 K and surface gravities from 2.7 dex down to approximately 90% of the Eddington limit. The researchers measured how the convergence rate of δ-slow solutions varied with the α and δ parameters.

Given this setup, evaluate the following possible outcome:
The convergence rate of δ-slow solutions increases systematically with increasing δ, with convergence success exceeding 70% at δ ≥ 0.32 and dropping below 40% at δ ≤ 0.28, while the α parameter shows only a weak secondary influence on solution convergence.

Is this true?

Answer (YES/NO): NO